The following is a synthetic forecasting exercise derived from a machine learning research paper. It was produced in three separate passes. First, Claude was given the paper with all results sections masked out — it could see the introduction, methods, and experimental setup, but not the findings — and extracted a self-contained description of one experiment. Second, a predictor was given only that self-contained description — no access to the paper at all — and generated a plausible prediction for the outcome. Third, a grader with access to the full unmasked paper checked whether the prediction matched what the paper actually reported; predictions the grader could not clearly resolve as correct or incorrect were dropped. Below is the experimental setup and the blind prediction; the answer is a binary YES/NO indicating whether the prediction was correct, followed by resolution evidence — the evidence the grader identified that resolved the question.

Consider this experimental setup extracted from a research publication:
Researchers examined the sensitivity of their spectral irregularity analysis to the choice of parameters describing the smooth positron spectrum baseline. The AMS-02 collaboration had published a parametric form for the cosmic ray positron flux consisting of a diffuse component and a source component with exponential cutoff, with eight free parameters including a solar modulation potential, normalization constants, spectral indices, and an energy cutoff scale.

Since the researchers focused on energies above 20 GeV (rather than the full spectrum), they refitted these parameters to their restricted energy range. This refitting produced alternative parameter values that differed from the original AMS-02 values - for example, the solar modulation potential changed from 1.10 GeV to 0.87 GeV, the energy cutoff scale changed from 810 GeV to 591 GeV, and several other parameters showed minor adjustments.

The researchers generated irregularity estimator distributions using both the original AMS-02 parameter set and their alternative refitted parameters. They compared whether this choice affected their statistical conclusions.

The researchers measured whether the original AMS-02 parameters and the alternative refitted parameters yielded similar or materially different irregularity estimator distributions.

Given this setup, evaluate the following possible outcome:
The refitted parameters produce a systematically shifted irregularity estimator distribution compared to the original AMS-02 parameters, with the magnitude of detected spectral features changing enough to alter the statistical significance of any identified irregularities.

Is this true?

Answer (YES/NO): NO